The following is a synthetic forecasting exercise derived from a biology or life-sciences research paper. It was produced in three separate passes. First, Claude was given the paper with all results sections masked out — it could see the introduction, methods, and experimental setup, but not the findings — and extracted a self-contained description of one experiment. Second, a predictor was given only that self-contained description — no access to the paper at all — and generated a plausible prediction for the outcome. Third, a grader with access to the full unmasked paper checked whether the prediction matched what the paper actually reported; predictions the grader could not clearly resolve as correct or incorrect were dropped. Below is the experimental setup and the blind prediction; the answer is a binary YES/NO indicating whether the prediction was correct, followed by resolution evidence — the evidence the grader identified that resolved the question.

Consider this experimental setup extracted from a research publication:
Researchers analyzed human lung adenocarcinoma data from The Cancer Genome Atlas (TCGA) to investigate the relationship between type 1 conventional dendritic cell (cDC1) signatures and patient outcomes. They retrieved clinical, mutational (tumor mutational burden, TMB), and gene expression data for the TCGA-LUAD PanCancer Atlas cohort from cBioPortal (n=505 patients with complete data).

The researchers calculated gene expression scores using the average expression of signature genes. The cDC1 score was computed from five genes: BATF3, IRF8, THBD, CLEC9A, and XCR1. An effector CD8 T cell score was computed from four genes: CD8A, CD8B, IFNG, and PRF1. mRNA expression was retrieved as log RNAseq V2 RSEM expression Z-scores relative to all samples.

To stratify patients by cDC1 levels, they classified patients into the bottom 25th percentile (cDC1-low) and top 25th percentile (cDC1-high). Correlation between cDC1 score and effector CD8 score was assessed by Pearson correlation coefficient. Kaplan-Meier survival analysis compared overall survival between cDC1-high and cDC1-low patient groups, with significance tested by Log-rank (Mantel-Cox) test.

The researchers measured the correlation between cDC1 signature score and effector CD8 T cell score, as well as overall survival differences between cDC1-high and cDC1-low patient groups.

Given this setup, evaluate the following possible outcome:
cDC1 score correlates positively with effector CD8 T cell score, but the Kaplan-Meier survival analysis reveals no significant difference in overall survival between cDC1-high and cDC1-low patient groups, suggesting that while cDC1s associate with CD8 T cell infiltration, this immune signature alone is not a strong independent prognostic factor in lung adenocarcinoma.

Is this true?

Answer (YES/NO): NO